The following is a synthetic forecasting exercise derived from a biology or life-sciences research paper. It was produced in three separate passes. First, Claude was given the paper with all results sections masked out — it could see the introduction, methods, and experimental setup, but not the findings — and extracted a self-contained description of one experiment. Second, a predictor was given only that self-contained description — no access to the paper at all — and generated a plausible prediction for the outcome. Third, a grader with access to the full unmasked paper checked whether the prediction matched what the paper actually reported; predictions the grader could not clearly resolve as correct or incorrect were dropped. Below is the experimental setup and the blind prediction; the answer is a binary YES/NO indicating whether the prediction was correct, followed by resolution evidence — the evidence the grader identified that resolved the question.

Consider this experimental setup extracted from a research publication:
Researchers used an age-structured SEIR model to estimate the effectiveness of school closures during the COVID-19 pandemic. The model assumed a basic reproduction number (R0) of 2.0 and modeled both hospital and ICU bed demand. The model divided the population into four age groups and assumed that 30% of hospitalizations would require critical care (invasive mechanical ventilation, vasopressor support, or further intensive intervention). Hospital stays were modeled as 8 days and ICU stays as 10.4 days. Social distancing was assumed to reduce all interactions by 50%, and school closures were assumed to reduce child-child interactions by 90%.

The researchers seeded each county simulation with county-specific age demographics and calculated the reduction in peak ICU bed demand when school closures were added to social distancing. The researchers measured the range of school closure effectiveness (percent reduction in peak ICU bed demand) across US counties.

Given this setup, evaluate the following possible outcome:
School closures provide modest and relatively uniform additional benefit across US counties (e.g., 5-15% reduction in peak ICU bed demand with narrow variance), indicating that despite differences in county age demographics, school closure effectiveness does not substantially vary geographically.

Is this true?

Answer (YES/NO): NO